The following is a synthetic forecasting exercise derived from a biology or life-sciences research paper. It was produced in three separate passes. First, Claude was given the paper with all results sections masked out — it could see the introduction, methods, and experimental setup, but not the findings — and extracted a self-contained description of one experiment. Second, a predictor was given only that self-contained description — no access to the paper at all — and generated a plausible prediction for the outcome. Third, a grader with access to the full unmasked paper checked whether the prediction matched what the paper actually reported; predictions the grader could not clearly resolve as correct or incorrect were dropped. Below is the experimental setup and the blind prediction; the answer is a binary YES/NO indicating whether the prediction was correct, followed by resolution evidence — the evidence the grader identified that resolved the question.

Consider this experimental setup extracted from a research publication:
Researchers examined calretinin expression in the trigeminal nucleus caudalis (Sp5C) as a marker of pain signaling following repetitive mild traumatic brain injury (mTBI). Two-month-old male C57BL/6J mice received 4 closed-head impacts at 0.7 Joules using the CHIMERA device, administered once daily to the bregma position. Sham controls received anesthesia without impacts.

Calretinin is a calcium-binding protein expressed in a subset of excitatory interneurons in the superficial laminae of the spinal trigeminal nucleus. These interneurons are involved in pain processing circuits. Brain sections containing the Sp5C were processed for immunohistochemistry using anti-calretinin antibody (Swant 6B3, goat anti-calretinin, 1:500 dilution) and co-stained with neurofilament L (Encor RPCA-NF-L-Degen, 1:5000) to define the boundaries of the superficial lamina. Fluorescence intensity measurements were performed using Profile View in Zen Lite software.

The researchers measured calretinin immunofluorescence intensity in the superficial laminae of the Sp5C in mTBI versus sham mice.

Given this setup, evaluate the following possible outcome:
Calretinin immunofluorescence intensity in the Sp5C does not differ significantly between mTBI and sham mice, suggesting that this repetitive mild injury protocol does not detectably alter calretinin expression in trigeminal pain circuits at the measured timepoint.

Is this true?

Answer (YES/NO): NO